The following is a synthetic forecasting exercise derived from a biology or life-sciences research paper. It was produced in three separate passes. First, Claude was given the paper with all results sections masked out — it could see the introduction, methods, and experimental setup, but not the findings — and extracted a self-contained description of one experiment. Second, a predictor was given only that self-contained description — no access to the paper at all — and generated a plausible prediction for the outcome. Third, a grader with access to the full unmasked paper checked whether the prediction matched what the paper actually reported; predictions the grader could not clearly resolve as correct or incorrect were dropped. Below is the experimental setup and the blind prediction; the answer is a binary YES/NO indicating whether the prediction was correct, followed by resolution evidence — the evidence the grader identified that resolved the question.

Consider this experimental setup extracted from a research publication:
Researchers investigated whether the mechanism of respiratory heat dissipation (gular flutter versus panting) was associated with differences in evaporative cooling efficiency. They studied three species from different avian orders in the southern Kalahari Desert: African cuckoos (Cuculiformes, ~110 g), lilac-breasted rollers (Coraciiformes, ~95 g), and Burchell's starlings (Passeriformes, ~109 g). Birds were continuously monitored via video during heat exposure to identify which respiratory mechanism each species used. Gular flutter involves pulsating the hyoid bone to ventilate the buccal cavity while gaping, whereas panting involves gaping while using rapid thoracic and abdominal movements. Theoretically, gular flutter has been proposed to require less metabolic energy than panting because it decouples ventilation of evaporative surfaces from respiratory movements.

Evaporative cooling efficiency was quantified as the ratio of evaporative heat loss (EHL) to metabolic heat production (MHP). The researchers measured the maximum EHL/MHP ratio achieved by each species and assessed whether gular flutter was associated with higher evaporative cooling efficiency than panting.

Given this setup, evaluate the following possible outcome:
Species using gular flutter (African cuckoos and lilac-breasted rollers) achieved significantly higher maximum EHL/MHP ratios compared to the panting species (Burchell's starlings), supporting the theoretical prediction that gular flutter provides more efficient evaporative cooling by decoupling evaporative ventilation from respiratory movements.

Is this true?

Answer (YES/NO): NO